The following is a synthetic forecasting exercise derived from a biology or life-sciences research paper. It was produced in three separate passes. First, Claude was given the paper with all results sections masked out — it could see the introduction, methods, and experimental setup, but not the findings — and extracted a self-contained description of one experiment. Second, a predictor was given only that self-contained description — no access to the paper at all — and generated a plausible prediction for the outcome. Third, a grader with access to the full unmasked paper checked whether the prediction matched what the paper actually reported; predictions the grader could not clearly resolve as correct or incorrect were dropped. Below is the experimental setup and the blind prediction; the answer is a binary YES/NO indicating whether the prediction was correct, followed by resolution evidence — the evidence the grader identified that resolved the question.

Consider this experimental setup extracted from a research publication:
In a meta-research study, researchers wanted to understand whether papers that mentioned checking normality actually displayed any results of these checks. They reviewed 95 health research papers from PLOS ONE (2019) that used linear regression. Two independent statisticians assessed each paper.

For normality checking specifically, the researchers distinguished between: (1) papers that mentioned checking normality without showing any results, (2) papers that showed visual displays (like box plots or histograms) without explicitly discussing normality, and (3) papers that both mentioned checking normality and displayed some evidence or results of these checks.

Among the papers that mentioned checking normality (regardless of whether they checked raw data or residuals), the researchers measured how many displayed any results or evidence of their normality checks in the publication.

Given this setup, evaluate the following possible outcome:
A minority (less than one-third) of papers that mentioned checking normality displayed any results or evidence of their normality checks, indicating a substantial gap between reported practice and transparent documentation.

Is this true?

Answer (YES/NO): YES